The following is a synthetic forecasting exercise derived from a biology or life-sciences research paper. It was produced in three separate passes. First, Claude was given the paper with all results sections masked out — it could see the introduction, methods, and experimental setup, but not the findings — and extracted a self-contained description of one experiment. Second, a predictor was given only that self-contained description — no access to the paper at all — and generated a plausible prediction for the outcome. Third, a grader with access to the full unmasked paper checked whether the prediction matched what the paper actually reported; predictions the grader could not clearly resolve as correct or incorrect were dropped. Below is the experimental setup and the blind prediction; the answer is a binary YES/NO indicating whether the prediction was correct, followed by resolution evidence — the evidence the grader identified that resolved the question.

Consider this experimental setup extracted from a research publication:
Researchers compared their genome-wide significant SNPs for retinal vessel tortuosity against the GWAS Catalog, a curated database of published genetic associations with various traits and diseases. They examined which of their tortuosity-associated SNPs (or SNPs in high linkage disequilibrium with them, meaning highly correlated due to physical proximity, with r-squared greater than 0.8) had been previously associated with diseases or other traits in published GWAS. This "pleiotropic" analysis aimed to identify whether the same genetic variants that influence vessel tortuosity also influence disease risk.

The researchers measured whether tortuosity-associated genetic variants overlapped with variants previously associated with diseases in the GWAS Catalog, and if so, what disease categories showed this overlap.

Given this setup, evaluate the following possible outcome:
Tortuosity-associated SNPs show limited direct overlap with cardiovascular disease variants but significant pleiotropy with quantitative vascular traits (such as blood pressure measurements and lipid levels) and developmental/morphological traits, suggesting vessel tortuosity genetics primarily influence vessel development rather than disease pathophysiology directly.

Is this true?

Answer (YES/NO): NO